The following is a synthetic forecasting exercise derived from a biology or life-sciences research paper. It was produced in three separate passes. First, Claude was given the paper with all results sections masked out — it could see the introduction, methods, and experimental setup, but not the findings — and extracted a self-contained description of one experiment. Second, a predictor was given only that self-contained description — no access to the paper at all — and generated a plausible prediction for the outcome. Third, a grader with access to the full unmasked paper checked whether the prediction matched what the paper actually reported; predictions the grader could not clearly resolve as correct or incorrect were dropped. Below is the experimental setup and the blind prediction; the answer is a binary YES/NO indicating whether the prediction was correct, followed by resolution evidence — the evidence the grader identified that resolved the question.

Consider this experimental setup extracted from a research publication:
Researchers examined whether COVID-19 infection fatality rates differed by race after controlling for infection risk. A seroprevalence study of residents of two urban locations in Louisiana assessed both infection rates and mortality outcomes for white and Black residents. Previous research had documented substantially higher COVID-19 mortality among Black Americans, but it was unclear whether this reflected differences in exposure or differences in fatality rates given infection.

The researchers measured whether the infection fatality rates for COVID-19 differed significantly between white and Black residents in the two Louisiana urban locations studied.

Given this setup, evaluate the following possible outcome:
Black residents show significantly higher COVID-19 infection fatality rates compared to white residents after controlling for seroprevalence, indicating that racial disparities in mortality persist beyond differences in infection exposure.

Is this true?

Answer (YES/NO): NO